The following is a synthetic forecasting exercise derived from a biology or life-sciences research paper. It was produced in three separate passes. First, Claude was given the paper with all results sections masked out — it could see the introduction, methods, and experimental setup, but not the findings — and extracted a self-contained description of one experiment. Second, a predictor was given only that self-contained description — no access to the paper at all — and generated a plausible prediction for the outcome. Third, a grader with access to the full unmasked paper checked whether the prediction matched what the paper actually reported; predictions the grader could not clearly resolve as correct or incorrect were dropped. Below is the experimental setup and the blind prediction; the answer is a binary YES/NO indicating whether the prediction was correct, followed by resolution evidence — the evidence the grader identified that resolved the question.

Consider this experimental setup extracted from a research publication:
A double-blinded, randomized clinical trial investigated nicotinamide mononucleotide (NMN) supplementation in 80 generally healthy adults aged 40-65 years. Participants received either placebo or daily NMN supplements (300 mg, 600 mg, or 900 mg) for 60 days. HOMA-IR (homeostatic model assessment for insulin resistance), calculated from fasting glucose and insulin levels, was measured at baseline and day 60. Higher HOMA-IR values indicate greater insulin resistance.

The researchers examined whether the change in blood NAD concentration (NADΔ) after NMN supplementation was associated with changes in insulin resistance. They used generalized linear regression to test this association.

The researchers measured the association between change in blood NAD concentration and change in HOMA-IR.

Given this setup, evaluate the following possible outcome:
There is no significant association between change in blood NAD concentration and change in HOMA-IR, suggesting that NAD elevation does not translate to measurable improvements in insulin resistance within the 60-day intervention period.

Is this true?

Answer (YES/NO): YES